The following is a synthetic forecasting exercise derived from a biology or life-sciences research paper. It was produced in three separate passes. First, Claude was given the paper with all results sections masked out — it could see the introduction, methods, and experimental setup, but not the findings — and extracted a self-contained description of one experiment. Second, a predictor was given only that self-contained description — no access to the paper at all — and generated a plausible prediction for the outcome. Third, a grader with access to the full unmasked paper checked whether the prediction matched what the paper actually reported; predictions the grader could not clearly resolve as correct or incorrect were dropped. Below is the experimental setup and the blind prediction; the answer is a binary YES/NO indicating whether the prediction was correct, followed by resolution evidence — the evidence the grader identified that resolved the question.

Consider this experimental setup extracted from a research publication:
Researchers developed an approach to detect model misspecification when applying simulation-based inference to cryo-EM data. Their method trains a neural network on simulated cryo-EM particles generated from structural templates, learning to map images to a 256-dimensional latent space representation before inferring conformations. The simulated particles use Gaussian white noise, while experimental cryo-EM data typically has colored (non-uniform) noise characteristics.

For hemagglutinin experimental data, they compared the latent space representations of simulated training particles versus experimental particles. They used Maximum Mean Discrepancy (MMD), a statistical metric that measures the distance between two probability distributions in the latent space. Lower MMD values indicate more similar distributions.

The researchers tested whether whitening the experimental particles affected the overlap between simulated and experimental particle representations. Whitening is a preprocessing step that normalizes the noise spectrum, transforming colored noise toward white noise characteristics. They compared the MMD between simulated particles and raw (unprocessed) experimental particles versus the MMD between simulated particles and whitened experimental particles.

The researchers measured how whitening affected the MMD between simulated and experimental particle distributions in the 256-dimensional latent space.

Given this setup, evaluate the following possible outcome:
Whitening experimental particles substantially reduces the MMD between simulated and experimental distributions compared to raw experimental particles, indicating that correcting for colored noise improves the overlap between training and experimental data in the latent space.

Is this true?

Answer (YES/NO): YES